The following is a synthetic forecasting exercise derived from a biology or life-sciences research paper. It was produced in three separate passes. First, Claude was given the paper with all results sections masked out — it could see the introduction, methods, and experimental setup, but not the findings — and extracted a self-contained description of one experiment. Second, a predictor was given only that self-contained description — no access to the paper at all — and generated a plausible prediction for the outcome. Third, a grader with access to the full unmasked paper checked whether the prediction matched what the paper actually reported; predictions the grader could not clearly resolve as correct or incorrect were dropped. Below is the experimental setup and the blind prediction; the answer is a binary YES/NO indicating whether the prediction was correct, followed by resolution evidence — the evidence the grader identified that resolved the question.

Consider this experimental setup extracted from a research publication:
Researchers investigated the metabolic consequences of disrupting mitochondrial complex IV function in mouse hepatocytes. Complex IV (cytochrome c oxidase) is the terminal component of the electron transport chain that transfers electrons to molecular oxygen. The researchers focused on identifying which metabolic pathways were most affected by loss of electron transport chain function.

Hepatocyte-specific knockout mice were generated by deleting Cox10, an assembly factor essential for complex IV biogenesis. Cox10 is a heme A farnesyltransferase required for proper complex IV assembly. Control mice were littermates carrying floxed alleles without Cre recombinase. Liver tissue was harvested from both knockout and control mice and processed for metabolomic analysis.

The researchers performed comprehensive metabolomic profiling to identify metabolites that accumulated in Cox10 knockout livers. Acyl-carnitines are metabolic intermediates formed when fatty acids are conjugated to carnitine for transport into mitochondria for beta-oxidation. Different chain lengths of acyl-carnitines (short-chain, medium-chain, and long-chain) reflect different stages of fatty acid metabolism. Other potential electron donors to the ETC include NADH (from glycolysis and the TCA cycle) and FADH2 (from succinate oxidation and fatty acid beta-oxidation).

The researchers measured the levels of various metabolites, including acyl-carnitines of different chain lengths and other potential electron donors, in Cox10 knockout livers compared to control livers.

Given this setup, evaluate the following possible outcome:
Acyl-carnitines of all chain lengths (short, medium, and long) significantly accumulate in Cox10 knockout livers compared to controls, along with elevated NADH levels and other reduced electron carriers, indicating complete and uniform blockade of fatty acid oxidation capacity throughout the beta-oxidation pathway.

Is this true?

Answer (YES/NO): NO